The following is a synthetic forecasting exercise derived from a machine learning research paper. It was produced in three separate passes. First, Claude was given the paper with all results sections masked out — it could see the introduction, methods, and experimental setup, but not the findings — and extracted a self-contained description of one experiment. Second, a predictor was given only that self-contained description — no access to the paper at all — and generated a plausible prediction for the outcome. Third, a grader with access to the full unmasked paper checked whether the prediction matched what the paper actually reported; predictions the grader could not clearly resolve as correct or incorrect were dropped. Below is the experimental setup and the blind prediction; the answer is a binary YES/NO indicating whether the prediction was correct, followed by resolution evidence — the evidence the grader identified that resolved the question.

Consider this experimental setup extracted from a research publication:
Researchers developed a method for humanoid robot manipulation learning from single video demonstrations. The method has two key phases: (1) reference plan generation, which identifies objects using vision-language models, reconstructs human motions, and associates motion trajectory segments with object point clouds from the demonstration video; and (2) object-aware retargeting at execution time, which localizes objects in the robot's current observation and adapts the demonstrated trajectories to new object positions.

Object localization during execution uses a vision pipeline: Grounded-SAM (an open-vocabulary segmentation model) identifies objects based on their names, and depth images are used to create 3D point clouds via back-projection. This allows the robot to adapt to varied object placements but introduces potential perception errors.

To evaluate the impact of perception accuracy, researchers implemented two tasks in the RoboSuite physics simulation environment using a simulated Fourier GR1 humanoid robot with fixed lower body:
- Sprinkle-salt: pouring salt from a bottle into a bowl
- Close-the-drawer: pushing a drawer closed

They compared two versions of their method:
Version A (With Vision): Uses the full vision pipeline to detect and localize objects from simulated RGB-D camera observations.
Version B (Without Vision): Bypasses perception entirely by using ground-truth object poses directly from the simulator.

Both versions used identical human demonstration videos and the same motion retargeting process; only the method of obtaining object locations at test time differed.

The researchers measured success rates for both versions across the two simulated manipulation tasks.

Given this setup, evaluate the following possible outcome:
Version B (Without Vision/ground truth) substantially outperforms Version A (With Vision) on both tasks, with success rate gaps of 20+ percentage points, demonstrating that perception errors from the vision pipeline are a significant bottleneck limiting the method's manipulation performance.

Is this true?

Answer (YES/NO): NO